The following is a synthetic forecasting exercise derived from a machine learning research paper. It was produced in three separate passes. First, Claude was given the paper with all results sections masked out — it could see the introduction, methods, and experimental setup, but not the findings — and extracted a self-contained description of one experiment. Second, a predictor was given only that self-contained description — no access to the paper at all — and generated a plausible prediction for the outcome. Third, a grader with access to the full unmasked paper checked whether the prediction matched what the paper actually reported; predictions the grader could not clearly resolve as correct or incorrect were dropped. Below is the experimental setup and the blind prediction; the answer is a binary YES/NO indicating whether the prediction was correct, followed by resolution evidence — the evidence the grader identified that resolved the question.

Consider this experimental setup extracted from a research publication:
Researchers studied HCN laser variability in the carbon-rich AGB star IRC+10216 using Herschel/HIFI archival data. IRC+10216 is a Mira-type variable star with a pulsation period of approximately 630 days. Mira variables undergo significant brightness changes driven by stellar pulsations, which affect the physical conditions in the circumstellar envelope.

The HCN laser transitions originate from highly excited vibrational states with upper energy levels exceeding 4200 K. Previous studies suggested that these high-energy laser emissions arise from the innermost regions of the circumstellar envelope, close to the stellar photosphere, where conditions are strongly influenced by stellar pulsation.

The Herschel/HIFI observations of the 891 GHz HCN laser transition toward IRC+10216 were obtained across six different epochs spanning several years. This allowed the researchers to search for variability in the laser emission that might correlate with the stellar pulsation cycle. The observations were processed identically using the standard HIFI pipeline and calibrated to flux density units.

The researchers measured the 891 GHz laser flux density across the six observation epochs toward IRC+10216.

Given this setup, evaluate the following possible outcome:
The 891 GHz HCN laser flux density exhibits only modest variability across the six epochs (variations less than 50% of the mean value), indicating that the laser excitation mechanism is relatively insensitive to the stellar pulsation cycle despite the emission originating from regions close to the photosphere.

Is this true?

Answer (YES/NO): NO